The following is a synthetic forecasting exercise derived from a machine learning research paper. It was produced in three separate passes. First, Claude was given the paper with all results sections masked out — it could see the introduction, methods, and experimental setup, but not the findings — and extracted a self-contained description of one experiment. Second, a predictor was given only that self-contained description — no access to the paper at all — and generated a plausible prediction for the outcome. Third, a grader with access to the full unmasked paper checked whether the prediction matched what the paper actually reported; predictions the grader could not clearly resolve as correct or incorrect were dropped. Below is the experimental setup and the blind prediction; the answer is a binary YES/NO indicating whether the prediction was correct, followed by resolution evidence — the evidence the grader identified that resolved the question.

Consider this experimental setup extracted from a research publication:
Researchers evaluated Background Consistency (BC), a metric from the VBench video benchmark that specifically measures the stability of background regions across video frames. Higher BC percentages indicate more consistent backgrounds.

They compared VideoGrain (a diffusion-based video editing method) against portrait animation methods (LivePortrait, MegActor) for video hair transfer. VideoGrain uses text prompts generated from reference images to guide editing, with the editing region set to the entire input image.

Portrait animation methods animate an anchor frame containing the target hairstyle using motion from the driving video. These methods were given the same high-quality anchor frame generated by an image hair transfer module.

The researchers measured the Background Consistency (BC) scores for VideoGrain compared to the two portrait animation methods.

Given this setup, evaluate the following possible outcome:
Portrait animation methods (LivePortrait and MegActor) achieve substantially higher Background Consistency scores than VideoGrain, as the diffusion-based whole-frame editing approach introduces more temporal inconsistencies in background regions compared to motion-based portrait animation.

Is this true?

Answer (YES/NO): NO